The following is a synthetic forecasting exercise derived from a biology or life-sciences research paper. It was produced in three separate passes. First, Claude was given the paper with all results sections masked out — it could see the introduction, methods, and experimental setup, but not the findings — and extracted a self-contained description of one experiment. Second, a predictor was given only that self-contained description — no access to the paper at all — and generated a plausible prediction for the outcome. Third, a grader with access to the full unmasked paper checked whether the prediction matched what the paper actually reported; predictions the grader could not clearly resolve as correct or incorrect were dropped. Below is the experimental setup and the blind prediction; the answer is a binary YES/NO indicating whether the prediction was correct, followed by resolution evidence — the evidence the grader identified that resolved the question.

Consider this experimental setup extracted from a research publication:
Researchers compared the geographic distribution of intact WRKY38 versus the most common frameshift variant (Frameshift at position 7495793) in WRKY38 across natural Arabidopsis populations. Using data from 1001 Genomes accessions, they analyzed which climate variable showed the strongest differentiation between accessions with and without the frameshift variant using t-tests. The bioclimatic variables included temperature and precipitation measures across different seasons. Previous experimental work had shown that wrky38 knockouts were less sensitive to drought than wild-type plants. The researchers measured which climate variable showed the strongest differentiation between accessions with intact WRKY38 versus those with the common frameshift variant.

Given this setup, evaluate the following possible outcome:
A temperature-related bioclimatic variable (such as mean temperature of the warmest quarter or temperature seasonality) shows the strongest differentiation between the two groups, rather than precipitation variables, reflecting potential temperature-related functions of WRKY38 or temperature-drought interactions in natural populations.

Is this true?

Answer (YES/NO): NO